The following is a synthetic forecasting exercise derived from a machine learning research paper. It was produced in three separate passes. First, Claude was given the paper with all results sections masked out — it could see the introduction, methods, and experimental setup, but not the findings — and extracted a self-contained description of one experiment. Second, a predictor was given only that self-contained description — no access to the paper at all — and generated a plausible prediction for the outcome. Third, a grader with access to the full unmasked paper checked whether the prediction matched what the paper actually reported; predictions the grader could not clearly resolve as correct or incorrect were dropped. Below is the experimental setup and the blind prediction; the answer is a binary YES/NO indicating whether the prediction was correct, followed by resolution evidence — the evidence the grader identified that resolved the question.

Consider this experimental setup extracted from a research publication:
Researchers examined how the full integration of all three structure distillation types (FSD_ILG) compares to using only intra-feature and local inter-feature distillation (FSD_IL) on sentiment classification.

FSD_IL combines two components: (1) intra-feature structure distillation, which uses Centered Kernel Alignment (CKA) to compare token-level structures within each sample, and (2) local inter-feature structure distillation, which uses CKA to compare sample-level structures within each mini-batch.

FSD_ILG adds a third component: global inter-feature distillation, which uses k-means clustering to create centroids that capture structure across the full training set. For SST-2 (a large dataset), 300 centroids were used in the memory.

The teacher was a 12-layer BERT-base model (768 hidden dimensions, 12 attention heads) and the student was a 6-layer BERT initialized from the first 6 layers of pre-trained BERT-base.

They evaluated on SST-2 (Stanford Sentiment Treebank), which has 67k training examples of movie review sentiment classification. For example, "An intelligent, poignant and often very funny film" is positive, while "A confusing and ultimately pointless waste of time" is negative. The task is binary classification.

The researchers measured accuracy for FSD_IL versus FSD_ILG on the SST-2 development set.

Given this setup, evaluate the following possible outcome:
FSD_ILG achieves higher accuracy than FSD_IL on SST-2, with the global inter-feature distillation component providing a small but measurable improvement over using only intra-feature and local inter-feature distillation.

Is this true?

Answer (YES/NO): YES